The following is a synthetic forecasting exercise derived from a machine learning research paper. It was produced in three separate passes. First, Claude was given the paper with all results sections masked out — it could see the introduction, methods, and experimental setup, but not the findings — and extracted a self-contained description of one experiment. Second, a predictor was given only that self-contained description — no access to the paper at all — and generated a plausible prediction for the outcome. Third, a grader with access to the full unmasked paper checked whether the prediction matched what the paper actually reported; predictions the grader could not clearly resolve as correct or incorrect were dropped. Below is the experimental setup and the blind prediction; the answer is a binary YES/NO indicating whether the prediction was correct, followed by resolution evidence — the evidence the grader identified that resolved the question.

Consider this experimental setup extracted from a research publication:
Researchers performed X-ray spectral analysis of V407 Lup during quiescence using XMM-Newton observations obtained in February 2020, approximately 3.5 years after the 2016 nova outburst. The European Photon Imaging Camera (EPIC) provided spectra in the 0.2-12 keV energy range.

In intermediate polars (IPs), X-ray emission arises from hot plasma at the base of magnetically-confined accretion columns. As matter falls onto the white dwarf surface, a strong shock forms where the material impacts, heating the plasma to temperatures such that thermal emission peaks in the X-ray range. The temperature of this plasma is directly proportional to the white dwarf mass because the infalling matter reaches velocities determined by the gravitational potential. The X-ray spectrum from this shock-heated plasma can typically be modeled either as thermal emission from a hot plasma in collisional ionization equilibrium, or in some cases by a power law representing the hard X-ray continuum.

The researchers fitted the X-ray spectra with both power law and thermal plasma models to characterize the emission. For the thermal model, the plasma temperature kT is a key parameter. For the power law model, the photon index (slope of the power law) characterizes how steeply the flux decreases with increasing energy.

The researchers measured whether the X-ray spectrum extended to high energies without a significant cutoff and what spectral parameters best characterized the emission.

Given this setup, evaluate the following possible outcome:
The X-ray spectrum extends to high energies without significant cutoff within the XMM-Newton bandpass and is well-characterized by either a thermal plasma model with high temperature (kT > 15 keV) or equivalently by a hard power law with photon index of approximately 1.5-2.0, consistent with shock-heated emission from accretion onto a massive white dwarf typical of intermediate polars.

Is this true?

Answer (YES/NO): NO